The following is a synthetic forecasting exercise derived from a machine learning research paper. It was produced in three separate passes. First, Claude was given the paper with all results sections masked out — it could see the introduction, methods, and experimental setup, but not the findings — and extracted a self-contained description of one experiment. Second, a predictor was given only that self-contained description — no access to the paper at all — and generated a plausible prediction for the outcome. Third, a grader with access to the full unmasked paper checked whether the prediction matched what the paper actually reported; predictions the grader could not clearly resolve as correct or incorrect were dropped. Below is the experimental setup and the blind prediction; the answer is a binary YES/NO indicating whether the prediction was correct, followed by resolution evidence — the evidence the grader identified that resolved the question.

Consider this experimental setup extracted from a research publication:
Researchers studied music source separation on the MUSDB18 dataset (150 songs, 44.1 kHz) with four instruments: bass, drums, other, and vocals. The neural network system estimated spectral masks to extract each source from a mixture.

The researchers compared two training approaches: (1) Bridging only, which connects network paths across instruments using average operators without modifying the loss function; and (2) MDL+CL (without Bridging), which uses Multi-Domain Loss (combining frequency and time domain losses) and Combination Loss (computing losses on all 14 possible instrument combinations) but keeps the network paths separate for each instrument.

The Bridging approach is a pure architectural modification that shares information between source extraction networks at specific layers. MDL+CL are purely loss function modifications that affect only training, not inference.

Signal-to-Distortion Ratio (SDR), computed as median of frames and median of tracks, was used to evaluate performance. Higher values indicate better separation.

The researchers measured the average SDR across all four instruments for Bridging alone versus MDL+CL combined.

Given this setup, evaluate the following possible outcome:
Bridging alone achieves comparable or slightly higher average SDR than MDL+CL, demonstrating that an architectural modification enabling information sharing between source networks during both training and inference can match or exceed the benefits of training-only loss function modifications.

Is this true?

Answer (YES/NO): YES